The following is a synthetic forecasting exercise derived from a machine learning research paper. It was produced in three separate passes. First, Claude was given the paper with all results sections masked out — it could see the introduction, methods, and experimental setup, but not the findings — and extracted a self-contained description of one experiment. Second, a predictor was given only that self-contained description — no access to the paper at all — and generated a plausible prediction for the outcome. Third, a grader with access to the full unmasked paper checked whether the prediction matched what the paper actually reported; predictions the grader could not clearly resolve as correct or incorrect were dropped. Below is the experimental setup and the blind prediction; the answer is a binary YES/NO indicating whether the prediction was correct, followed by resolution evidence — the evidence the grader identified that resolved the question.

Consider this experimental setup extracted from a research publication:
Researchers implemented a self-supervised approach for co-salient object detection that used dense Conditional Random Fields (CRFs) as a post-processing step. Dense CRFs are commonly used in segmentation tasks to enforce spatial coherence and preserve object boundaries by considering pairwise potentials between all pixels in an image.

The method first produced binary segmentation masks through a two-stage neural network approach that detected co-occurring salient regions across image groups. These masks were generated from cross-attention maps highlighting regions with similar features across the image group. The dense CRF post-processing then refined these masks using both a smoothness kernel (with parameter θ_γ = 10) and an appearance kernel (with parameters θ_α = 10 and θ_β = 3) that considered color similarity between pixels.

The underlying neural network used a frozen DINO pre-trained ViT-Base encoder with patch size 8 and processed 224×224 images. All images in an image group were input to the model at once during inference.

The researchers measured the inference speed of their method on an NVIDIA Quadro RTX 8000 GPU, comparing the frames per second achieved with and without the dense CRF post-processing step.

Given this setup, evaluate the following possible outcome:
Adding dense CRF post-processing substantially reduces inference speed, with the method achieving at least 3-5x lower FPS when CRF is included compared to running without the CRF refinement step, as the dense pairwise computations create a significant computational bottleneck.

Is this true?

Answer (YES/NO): YES